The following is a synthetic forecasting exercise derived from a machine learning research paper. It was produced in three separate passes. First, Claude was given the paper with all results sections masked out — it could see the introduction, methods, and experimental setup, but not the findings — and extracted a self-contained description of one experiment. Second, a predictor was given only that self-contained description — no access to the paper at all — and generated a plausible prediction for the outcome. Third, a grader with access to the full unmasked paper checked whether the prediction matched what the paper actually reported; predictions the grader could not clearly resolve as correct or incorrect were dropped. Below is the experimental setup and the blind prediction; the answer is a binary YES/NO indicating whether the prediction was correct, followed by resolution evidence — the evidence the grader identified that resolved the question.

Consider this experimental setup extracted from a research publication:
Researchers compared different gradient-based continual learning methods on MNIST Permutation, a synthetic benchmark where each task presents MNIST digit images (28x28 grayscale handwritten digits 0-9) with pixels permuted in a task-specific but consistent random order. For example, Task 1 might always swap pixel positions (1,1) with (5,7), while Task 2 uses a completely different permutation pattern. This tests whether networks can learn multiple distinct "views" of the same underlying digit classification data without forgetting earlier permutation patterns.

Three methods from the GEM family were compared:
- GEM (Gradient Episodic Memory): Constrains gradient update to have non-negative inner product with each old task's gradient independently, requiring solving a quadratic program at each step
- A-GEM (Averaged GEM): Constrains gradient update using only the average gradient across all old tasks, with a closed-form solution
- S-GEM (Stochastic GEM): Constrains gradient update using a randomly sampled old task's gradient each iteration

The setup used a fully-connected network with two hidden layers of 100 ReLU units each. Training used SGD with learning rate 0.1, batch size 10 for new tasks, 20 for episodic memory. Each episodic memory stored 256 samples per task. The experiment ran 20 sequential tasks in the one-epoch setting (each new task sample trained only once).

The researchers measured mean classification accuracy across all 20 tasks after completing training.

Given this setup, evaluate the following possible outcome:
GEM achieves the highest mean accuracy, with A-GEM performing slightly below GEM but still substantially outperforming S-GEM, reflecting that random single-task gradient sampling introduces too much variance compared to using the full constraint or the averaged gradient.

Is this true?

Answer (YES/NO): NO